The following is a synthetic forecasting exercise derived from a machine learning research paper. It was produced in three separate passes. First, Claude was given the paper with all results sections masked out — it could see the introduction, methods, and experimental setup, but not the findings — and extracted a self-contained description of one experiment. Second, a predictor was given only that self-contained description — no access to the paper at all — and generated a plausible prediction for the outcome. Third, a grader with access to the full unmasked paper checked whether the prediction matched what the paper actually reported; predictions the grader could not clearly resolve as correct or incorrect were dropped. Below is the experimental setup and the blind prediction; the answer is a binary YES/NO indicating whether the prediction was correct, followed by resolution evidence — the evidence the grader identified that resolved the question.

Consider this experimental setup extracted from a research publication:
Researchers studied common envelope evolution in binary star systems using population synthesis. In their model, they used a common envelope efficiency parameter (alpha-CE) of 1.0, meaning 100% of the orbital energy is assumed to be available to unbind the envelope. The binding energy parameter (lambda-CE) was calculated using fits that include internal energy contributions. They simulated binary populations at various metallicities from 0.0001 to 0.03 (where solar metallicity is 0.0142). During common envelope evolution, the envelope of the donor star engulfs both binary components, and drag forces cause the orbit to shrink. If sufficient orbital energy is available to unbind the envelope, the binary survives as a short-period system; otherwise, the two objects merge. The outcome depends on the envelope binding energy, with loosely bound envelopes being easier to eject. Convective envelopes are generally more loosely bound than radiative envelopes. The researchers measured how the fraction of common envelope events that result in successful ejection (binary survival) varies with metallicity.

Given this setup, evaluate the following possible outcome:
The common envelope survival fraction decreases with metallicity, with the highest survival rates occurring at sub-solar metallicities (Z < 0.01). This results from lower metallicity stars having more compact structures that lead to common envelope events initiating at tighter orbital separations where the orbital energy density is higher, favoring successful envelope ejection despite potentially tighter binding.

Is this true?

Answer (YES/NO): NO